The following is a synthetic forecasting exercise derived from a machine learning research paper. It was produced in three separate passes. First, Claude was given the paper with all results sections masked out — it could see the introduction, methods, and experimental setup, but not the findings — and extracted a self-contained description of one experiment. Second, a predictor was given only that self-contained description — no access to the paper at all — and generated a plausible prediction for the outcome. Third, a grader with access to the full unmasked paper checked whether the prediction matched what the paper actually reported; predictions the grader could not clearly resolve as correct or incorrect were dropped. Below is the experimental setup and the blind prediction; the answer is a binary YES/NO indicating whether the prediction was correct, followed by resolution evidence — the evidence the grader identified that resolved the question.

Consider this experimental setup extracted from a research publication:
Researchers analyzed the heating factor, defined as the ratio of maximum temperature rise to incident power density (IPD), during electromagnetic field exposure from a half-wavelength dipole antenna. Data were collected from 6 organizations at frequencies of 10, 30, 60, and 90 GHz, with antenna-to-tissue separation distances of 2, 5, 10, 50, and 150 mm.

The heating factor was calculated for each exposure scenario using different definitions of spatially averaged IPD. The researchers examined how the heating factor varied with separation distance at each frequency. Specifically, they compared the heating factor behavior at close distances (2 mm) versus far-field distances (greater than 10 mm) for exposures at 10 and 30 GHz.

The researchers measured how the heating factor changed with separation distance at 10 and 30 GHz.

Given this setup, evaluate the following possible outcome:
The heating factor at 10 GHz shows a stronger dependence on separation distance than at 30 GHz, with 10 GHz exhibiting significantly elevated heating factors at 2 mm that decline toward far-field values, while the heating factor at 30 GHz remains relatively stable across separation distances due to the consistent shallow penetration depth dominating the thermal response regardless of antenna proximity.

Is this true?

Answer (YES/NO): NO